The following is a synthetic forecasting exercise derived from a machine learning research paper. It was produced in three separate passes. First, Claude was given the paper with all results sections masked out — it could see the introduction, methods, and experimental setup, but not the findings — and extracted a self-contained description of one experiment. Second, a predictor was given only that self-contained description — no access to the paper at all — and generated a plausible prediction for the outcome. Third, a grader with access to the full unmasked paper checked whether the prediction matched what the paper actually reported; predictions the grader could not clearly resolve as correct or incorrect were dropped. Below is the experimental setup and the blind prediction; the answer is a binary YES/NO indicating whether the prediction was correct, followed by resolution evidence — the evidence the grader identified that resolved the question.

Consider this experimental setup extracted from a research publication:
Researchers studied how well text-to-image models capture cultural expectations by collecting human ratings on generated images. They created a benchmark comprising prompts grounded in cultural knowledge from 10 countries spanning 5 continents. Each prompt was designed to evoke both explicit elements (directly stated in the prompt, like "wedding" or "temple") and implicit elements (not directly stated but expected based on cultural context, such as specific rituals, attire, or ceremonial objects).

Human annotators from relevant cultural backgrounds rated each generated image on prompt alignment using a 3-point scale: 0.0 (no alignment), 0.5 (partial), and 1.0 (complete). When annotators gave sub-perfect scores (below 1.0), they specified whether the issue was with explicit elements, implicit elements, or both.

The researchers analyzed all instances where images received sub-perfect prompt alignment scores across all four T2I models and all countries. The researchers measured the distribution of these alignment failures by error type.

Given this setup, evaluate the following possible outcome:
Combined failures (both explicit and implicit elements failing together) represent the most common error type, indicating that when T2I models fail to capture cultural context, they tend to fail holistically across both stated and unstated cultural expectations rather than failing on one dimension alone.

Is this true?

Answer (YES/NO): NO